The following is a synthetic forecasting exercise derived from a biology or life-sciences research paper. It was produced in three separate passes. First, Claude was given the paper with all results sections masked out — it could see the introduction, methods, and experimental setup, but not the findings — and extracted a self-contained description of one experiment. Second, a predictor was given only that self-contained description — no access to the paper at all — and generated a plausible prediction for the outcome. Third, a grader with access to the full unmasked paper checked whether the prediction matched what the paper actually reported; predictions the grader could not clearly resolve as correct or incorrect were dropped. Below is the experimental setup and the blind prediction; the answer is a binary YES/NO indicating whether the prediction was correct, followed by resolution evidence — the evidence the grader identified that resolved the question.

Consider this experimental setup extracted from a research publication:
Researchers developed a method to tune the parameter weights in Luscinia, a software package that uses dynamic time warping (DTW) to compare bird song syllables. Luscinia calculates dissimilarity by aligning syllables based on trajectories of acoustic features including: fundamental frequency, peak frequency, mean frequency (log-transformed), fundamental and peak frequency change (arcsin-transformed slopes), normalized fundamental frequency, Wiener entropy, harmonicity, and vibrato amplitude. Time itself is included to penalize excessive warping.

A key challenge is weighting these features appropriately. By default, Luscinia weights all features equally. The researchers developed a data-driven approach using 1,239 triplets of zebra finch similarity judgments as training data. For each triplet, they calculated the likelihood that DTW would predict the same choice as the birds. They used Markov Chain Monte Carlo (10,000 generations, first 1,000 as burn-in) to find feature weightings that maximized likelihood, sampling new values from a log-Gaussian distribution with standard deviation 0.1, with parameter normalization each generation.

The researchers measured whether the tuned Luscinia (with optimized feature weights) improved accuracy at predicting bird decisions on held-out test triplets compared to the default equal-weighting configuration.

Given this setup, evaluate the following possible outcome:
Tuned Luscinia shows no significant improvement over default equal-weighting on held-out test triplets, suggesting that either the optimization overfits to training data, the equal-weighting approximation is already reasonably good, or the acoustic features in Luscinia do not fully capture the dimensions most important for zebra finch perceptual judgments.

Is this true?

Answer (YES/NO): NO